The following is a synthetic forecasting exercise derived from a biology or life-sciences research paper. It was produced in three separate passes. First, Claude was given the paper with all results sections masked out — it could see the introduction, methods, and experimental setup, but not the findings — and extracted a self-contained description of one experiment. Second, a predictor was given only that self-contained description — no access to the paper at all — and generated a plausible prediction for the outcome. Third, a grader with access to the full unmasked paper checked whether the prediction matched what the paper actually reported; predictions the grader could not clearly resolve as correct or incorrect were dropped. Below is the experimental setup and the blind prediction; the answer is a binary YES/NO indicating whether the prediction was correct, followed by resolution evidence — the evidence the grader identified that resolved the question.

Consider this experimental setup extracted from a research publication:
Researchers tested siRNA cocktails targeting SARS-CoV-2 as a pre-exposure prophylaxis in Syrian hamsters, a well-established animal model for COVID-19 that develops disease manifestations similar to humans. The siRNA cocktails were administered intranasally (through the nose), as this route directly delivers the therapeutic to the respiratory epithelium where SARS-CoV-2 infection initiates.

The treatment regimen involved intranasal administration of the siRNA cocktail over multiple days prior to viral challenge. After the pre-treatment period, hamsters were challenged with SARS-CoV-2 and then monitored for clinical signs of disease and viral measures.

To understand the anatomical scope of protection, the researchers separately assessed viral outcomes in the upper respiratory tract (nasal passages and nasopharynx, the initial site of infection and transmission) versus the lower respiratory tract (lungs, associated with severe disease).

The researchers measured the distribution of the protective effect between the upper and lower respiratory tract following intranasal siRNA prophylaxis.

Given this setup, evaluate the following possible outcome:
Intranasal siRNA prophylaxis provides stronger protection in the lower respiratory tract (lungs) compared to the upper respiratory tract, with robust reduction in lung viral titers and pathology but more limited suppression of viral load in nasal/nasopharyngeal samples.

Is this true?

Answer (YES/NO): YES